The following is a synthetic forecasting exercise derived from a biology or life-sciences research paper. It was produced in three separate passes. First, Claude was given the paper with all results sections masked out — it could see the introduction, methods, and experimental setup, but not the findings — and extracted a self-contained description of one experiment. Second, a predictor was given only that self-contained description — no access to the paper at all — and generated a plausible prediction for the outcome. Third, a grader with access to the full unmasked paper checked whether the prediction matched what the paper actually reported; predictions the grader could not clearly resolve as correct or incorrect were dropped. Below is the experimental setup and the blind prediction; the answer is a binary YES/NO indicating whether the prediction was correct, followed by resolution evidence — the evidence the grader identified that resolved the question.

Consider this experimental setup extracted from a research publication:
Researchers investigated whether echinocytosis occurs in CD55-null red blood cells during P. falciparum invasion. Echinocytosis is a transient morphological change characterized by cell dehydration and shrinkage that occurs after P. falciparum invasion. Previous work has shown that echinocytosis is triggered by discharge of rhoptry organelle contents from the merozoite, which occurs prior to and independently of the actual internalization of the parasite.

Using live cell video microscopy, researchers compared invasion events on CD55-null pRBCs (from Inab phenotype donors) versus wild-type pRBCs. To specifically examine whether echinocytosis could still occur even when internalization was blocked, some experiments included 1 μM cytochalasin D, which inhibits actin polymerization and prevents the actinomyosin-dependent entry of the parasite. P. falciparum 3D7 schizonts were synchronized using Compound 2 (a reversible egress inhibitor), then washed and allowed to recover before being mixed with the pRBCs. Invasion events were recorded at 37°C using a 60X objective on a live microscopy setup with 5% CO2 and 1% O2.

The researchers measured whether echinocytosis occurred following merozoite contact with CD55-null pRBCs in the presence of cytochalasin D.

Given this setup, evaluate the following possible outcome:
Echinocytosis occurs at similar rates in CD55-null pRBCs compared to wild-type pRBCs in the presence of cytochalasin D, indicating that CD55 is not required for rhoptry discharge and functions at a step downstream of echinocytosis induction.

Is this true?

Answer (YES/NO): YES